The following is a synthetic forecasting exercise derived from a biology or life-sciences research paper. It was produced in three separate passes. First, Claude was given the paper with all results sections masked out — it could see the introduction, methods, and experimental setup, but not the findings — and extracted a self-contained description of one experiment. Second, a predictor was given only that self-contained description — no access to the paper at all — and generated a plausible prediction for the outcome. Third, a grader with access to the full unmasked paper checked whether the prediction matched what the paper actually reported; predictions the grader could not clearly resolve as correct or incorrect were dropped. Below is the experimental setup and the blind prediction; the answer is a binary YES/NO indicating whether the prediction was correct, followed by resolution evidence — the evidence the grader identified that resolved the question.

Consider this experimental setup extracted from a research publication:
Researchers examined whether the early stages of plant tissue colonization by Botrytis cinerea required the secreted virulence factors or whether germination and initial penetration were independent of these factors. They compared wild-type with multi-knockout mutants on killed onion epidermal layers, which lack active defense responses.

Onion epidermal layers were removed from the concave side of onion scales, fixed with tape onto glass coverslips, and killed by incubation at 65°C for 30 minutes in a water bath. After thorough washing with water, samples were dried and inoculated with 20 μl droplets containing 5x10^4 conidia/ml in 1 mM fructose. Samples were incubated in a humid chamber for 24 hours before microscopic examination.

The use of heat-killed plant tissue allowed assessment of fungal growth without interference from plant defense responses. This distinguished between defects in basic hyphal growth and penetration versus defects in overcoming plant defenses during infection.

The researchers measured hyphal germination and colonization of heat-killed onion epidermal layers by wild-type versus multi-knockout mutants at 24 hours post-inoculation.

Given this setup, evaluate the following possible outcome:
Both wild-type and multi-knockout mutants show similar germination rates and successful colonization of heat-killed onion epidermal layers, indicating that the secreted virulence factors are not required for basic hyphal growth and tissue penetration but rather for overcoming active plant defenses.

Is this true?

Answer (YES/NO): YES